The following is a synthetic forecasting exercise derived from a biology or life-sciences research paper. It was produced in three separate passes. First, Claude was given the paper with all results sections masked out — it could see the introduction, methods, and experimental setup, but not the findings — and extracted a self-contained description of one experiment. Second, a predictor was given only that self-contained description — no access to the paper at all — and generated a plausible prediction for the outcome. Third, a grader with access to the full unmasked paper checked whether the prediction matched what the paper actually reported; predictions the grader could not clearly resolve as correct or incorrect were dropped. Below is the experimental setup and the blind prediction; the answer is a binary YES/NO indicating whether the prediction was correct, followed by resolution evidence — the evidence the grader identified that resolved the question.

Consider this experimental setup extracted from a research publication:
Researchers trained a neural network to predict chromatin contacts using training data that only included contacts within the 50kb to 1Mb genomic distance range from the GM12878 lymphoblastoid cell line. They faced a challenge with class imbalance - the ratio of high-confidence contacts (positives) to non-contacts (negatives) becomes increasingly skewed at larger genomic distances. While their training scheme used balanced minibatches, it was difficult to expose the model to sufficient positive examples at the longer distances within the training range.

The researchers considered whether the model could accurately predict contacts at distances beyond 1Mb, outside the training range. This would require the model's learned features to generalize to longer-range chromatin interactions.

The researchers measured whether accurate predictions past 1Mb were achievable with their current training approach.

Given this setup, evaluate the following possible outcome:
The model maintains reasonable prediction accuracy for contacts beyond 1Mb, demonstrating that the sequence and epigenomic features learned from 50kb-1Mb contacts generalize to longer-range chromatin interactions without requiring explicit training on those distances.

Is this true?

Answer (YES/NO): NO